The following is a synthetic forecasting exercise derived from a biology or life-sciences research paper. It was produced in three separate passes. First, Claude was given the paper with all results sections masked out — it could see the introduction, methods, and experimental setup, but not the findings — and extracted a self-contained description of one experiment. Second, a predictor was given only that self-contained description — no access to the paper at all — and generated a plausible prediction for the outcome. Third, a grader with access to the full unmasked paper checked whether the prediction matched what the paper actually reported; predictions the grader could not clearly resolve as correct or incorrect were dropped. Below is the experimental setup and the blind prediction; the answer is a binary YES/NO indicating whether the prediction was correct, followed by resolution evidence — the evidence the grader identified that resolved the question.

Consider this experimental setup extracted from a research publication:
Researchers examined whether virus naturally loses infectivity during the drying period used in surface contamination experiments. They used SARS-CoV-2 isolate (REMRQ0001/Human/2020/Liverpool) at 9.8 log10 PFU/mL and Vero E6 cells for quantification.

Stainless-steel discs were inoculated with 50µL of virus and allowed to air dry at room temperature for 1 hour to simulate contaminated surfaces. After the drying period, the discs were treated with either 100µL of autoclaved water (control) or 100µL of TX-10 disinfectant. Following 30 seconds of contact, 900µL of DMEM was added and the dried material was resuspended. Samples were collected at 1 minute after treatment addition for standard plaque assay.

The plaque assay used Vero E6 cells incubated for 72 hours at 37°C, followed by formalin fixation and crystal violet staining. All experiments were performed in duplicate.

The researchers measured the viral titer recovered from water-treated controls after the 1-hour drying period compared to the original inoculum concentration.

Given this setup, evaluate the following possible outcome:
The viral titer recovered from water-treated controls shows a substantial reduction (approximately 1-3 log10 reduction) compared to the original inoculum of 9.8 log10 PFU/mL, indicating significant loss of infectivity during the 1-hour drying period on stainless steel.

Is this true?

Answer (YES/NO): YES